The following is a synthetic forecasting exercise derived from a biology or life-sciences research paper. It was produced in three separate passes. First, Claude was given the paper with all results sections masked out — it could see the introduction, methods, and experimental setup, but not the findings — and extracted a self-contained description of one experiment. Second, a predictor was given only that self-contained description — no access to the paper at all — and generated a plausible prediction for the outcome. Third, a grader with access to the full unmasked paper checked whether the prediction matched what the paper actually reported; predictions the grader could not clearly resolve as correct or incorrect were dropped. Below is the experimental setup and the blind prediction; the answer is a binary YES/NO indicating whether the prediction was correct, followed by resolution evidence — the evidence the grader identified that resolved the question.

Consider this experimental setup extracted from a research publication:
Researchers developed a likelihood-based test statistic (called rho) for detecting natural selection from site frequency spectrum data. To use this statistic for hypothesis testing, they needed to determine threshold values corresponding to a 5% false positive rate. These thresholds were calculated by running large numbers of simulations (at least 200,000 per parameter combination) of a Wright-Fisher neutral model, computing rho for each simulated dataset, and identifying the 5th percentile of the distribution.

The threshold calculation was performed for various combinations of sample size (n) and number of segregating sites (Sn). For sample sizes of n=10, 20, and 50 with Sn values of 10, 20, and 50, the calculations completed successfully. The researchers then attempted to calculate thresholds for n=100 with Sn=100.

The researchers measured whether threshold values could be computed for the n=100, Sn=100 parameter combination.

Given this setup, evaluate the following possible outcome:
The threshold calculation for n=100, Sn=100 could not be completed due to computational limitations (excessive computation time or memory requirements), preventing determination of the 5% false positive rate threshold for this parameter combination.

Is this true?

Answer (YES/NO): NO